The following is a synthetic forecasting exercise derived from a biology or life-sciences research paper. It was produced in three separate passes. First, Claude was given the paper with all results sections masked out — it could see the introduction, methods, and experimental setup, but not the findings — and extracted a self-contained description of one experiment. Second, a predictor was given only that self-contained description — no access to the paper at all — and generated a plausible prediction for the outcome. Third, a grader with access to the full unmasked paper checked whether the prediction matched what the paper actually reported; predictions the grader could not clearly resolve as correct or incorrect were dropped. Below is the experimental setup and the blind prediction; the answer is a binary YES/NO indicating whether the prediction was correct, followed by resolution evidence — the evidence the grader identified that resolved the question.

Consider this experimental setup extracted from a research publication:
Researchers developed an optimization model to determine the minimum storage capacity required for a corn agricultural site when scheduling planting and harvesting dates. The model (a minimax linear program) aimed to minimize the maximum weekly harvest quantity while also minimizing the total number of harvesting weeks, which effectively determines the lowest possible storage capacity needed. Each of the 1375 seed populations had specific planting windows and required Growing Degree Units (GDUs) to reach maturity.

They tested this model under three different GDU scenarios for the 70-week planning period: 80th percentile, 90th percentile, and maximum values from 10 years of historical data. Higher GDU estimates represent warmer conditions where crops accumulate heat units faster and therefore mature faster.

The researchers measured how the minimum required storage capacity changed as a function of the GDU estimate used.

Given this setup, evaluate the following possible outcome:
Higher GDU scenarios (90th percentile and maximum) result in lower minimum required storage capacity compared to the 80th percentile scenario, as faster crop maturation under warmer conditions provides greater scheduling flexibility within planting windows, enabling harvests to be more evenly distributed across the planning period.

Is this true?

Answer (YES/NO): YES